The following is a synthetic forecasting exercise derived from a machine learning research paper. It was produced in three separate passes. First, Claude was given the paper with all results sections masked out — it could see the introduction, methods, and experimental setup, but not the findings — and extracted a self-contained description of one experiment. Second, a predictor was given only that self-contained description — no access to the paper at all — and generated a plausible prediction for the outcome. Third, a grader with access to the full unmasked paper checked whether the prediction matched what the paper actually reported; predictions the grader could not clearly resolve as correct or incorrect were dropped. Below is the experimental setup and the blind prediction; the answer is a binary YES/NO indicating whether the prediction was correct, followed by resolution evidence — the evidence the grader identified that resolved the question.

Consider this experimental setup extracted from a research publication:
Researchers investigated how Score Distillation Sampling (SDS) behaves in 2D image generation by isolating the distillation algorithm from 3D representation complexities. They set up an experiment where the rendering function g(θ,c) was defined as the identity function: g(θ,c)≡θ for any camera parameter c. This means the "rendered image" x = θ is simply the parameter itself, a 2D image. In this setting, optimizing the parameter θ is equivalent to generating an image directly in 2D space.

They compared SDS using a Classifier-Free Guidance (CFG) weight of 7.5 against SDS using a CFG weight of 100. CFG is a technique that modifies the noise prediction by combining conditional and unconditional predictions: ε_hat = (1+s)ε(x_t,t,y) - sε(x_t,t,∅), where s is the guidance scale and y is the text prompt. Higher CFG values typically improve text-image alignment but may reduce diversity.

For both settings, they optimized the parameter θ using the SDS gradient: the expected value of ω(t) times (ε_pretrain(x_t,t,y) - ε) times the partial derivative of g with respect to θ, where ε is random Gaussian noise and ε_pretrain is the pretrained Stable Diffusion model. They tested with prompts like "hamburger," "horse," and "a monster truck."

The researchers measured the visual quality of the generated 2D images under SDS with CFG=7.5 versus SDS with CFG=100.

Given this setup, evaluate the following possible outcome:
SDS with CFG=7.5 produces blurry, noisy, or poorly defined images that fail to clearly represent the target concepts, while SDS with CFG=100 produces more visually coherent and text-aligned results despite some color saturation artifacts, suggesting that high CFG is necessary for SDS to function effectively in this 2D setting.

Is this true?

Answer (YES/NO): NO